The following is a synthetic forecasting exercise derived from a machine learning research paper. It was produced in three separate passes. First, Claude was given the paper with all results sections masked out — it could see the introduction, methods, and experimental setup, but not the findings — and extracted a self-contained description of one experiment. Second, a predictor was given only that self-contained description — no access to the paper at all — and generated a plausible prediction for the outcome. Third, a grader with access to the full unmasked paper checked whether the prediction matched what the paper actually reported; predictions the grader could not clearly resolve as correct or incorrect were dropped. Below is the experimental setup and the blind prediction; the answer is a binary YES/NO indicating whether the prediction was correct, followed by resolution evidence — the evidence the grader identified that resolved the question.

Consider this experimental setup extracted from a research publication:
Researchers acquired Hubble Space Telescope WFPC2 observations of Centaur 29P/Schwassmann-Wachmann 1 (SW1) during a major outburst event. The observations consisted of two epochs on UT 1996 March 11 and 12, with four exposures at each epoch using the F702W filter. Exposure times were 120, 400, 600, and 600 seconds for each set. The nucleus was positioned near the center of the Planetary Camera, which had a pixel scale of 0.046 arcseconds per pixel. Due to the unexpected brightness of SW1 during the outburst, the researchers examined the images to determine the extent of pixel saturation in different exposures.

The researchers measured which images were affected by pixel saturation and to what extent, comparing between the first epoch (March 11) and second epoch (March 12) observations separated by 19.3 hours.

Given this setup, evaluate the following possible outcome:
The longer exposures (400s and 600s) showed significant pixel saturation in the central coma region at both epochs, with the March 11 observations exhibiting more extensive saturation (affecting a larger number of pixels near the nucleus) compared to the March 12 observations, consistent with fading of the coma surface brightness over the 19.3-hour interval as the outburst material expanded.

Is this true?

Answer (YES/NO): YES